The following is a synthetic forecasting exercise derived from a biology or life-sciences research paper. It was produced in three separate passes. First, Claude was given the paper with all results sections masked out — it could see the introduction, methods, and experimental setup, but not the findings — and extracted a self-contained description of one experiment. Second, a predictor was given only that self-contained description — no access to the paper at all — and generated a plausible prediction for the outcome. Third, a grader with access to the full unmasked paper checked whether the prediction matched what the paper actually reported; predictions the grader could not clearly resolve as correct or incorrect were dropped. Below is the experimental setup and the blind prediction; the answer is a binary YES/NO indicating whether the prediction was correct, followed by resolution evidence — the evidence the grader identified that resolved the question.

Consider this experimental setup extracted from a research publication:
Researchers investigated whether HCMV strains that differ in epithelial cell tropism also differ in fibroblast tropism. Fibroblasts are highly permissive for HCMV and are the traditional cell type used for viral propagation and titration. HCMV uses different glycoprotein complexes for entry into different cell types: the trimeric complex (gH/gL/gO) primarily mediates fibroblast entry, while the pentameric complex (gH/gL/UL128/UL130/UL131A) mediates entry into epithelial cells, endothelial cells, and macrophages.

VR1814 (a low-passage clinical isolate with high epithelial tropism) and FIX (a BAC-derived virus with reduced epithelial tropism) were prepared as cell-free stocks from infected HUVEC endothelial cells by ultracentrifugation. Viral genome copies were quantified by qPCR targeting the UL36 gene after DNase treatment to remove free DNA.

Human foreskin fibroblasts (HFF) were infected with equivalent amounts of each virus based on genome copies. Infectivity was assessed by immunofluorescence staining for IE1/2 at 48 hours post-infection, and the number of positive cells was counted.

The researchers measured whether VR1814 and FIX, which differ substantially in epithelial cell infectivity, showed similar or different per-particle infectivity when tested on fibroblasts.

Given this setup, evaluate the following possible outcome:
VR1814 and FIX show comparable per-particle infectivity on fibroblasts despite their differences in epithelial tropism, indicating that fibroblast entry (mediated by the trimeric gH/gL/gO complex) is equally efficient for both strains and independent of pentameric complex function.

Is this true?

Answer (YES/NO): YES